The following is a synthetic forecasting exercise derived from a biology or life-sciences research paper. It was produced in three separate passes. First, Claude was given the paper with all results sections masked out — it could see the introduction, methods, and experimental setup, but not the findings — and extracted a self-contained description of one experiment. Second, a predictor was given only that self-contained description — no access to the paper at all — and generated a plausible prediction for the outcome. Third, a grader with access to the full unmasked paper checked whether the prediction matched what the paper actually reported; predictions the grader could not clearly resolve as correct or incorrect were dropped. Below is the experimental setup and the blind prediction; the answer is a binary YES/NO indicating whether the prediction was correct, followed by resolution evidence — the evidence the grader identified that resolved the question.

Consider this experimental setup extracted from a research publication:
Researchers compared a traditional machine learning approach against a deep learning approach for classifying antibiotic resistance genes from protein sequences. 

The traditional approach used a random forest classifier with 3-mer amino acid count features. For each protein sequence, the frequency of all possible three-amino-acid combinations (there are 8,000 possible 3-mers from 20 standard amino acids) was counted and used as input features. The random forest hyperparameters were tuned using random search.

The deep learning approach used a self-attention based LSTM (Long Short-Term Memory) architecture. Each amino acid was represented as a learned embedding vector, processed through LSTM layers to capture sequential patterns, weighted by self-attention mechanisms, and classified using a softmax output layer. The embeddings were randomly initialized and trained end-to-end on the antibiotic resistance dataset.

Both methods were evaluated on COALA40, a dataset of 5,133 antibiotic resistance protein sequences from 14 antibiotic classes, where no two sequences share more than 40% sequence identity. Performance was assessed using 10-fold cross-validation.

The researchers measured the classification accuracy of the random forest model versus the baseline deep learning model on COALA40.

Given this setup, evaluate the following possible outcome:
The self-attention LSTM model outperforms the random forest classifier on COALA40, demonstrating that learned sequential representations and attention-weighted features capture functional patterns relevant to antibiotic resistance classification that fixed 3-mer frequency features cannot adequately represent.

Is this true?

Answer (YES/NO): NO